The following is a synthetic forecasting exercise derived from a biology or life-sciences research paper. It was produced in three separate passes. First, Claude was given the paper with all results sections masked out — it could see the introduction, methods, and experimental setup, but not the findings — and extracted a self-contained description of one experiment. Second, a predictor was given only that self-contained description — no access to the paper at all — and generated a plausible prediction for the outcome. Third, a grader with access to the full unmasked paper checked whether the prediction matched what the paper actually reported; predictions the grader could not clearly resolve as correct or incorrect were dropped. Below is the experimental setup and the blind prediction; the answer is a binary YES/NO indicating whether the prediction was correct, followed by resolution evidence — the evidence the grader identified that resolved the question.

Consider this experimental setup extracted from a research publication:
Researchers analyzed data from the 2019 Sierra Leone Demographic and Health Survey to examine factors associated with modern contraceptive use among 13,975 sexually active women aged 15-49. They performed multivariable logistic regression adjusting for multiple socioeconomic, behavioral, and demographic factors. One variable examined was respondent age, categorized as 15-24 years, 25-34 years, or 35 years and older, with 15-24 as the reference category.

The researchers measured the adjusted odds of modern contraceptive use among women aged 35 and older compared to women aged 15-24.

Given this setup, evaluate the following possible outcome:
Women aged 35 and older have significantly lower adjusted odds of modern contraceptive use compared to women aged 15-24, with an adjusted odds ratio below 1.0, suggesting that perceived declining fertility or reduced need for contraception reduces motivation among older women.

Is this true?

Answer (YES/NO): YES